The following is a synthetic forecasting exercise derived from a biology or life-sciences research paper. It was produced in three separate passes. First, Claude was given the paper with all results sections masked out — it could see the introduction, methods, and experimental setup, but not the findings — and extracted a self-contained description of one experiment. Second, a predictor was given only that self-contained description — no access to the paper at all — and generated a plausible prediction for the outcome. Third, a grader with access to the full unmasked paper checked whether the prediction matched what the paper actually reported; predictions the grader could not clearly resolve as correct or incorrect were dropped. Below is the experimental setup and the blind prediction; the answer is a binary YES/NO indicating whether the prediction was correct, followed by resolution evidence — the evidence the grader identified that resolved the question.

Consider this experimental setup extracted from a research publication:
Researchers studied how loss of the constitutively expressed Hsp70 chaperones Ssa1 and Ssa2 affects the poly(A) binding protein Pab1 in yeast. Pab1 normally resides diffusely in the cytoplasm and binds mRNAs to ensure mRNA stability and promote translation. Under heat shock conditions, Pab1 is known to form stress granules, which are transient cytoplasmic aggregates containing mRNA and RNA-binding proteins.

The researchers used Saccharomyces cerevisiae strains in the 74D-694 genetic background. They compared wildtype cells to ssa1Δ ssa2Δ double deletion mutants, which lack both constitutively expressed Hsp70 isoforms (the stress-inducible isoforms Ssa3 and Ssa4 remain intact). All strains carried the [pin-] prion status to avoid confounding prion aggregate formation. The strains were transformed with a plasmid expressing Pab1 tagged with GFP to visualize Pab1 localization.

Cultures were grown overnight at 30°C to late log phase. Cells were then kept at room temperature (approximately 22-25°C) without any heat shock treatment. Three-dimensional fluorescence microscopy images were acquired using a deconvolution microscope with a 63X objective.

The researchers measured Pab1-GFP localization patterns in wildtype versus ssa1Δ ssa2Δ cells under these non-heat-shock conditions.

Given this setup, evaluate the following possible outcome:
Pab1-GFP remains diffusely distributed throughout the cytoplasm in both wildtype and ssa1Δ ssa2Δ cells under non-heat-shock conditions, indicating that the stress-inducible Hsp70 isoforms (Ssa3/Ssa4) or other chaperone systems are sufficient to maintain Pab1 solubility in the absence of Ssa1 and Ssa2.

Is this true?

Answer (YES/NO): NO